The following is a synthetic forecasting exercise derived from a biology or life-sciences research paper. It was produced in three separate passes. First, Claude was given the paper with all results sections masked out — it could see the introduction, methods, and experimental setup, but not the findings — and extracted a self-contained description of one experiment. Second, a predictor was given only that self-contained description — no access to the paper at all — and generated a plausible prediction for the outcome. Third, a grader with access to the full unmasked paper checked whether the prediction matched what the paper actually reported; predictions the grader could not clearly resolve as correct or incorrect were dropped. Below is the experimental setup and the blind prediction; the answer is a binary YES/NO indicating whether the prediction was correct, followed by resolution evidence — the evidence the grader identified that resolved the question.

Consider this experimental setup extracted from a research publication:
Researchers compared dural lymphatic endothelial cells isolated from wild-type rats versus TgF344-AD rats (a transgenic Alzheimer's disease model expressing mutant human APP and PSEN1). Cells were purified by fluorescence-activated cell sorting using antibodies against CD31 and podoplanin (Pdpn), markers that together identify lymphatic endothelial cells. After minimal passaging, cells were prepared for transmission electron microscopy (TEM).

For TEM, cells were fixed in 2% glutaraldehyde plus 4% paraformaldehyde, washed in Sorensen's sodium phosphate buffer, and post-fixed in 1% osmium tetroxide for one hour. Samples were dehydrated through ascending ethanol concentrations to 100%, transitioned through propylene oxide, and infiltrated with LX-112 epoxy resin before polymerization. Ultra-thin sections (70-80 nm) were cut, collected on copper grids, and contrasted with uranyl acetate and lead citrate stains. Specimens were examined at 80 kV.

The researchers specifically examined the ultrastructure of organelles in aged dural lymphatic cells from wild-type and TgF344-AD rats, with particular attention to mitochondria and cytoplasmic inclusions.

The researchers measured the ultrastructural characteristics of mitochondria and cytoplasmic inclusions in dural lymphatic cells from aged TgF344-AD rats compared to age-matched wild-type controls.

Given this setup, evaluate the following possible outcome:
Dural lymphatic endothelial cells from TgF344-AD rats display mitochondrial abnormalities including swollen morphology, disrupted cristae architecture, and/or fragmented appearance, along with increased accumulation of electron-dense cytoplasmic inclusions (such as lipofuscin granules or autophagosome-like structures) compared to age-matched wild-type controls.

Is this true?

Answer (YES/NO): YES